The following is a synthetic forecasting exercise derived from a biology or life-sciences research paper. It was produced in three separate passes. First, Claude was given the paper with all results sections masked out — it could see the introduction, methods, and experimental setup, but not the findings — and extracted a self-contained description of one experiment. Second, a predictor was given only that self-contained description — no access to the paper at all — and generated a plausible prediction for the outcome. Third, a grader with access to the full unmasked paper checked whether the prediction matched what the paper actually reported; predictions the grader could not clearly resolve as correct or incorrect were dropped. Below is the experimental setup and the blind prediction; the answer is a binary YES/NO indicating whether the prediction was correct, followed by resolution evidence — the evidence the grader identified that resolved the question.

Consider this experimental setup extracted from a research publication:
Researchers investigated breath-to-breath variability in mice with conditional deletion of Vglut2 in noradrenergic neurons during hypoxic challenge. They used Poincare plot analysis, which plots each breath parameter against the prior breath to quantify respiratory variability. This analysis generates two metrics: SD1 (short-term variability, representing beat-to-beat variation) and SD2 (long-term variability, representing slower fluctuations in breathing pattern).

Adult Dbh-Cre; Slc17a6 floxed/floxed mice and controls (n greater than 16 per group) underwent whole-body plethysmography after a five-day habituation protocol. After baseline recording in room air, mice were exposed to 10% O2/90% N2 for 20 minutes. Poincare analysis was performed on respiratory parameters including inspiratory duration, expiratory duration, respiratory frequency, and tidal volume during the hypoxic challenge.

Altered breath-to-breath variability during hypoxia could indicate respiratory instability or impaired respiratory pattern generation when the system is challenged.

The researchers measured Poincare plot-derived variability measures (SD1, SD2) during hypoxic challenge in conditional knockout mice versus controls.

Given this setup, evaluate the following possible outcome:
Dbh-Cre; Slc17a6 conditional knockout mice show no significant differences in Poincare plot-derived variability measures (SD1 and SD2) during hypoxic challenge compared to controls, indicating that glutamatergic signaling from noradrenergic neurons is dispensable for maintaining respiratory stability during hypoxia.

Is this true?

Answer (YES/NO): NO